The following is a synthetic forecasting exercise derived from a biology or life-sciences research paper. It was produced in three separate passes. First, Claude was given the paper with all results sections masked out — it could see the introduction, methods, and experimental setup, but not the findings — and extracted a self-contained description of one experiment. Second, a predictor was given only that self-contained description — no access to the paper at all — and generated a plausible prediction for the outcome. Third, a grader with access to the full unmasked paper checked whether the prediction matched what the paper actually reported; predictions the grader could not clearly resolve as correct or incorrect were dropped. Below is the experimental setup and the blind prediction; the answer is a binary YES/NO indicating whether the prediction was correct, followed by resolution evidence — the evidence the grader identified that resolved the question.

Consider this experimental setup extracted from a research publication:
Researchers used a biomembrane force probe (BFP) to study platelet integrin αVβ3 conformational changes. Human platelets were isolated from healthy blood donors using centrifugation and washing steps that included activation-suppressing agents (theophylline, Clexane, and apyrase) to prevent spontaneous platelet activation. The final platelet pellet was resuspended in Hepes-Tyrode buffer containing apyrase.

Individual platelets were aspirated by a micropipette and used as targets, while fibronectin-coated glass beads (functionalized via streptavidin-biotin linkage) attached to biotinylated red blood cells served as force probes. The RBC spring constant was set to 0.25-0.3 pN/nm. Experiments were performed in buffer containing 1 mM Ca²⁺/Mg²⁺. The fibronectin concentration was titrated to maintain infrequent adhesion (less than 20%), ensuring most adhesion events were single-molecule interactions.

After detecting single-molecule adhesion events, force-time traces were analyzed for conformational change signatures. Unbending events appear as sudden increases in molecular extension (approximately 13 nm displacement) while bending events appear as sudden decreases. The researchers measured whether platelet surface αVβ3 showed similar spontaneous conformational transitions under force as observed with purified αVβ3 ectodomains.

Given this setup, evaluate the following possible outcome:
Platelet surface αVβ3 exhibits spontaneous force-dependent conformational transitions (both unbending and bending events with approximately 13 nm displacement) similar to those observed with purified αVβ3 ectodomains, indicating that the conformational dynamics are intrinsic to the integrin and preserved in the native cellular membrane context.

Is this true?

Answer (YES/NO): YES